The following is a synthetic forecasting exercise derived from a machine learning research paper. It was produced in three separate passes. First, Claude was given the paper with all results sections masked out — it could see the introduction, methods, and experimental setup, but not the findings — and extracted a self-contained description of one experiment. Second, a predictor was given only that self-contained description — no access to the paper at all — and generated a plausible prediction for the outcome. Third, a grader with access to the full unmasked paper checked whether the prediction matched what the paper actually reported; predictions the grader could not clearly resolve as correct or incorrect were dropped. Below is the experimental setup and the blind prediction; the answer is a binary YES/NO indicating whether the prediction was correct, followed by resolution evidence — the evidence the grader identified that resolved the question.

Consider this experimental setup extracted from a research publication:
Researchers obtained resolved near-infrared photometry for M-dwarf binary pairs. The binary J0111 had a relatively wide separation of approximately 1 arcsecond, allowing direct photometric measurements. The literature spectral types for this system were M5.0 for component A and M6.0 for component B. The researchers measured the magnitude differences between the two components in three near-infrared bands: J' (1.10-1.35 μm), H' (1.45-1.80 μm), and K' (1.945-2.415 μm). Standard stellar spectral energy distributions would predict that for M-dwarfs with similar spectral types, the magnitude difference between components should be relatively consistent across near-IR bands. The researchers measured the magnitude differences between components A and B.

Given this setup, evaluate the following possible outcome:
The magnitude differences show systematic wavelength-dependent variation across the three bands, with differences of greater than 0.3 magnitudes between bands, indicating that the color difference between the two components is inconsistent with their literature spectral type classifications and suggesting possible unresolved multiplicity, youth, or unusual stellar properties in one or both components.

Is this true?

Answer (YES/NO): YES